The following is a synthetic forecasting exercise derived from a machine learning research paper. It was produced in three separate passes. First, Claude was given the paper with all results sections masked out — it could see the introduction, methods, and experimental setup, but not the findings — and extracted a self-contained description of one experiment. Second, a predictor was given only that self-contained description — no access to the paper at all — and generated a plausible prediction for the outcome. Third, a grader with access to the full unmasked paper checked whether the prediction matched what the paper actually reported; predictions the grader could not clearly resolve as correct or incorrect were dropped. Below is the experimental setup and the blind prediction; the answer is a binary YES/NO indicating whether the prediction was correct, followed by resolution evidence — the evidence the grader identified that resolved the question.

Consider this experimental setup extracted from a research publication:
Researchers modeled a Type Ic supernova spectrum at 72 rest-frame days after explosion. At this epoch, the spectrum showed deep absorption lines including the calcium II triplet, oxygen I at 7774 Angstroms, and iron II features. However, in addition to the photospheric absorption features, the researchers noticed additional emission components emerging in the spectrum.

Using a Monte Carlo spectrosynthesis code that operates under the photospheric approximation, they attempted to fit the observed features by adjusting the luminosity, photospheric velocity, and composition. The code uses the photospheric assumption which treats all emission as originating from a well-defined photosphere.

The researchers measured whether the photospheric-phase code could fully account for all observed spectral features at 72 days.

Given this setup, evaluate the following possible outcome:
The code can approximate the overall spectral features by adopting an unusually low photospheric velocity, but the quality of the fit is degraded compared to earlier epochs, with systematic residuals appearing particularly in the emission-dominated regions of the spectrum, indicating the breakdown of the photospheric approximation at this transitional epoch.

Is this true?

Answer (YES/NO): NO